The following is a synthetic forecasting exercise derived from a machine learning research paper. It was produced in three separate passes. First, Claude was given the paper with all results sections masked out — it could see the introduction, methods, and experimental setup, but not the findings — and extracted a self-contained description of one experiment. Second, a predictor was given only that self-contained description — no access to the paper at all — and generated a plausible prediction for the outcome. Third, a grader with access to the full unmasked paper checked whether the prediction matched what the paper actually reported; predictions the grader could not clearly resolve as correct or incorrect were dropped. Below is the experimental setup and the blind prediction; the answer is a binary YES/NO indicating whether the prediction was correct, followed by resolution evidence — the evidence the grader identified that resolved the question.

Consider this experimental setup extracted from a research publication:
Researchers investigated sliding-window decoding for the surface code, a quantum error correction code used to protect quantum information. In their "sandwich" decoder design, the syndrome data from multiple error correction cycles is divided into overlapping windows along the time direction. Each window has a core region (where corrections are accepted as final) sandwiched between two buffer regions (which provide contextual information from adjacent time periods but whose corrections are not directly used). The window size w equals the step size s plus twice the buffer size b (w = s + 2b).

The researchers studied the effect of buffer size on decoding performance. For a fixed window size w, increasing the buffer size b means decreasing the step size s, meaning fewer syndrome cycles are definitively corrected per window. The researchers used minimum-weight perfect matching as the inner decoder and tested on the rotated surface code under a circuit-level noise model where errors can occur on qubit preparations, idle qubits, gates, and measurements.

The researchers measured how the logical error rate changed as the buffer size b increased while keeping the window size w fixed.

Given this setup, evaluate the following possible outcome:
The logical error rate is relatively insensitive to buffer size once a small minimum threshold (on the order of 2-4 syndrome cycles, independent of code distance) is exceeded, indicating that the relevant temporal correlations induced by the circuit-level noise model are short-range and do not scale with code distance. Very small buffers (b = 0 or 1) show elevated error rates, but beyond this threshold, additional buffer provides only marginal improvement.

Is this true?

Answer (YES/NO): NO